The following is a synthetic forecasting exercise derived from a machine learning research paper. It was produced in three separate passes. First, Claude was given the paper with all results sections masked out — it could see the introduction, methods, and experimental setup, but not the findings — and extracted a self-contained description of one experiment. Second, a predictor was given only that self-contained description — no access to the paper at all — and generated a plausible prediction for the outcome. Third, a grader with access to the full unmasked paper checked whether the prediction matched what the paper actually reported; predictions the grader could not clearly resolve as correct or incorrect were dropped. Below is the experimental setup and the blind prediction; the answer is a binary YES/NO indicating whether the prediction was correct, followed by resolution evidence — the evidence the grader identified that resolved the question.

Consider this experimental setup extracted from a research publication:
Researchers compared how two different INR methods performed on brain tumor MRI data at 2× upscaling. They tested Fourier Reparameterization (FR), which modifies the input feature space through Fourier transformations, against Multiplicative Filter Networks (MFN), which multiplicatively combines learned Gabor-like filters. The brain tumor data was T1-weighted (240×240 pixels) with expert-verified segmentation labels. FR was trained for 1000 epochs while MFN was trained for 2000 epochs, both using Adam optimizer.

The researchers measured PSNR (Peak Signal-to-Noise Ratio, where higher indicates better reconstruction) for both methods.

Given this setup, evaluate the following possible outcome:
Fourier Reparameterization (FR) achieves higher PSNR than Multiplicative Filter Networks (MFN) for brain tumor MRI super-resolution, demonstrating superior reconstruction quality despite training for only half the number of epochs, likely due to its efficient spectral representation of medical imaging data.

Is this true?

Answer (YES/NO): YES